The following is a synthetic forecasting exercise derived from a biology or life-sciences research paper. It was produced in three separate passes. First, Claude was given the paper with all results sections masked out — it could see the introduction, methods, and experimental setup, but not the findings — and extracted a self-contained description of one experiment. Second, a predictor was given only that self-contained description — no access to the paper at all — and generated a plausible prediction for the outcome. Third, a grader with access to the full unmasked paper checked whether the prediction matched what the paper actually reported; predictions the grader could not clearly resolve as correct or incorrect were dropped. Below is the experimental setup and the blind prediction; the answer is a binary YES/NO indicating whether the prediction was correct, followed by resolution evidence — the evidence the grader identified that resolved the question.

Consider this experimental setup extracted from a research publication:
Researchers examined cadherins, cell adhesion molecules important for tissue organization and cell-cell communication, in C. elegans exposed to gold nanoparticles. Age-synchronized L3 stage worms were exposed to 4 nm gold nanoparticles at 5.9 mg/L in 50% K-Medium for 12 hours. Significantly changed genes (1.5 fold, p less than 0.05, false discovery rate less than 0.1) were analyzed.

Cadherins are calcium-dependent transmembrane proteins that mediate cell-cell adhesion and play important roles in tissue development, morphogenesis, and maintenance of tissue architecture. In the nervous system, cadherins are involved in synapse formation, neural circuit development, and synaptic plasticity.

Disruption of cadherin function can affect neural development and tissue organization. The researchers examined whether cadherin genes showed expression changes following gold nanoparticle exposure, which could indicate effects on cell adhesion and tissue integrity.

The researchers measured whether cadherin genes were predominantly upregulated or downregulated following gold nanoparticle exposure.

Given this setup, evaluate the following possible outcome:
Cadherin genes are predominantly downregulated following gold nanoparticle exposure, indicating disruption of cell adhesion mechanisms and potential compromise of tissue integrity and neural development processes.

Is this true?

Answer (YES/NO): NO